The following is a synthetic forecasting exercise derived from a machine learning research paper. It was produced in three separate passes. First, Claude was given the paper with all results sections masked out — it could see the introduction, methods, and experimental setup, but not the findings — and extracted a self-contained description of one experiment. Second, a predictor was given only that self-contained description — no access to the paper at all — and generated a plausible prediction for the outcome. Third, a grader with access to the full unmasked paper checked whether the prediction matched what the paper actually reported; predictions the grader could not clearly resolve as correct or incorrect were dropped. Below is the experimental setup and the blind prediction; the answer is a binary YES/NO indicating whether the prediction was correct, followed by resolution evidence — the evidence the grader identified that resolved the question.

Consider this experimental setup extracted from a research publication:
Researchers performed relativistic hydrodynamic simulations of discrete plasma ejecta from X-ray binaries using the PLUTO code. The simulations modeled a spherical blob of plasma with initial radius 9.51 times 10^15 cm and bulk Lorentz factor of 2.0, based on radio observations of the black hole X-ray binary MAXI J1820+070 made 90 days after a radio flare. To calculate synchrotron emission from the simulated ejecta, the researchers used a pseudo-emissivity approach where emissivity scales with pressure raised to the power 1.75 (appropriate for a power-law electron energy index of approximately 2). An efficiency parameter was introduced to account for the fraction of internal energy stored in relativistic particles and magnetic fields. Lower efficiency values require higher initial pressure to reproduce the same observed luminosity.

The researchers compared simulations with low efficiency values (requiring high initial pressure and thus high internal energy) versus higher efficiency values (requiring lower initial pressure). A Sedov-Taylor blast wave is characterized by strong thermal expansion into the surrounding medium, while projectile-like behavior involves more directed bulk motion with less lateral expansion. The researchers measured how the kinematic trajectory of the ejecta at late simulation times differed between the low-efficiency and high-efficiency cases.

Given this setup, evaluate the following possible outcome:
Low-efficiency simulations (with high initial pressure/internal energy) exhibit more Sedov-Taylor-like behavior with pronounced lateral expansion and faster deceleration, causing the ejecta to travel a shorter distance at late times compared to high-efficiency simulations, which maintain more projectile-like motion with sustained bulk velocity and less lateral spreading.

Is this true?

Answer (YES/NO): YES